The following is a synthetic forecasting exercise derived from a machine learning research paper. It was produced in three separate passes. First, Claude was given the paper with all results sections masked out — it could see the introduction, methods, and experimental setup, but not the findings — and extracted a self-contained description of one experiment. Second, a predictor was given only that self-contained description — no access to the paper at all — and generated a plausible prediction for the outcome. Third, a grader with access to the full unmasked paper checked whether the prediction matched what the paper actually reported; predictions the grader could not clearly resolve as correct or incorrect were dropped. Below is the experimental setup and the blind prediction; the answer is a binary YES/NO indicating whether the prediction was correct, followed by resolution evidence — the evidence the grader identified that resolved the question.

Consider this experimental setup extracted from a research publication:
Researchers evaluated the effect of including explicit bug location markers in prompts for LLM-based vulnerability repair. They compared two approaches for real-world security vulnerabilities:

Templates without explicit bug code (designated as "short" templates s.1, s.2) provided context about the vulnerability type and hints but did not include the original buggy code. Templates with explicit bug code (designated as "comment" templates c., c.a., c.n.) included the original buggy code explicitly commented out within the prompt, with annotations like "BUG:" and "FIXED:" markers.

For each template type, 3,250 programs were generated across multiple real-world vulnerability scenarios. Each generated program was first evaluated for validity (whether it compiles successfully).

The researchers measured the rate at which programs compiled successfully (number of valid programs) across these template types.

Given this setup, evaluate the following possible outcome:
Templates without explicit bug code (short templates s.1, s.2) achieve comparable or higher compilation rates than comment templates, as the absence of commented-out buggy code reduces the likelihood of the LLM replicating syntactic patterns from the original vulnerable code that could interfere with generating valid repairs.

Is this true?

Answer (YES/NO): NO